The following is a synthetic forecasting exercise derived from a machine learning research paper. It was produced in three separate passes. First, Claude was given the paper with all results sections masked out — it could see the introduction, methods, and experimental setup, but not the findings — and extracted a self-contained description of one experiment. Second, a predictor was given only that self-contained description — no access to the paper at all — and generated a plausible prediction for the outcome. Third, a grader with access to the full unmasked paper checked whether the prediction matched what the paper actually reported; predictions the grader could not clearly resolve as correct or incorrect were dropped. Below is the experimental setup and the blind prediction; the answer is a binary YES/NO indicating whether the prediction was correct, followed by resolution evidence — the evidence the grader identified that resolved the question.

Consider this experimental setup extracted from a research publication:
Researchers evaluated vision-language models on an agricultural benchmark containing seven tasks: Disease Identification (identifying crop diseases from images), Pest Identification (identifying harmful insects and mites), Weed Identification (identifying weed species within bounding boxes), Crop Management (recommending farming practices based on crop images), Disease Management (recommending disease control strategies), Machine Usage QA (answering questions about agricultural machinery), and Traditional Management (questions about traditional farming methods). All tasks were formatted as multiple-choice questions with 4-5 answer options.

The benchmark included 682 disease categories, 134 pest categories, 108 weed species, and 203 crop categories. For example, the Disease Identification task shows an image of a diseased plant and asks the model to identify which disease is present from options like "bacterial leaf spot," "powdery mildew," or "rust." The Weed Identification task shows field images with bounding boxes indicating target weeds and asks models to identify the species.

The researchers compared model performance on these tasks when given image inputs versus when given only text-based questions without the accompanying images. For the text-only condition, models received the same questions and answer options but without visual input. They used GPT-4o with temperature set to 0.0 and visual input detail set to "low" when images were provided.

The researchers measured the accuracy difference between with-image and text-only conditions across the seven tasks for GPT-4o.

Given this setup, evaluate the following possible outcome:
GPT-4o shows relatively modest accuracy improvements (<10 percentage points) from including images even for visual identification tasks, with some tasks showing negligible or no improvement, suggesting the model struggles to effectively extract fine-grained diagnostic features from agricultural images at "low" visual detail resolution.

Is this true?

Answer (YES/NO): NO